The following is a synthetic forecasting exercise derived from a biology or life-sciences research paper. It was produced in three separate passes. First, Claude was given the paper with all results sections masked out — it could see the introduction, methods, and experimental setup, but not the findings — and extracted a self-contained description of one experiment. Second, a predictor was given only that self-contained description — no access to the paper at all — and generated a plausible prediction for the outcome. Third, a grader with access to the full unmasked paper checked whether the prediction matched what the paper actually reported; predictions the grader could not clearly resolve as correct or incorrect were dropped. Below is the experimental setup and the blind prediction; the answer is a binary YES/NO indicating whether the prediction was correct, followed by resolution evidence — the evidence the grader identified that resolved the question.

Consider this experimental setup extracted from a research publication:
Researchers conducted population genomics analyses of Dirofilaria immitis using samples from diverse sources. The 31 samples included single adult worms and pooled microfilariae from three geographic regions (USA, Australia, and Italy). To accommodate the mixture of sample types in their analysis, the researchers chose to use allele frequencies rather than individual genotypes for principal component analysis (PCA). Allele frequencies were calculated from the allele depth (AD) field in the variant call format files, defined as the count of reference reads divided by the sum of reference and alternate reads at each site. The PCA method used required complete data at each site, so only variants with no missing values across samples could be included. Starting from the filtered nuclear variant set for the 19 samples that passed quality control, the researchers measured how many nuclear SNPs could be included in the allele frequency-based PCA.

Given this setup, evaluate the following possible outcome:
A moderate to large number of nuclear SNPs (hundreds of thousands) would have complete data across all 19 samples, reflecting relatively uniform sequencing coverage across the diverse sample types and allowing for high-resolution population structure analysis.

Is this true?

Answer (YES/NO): NO